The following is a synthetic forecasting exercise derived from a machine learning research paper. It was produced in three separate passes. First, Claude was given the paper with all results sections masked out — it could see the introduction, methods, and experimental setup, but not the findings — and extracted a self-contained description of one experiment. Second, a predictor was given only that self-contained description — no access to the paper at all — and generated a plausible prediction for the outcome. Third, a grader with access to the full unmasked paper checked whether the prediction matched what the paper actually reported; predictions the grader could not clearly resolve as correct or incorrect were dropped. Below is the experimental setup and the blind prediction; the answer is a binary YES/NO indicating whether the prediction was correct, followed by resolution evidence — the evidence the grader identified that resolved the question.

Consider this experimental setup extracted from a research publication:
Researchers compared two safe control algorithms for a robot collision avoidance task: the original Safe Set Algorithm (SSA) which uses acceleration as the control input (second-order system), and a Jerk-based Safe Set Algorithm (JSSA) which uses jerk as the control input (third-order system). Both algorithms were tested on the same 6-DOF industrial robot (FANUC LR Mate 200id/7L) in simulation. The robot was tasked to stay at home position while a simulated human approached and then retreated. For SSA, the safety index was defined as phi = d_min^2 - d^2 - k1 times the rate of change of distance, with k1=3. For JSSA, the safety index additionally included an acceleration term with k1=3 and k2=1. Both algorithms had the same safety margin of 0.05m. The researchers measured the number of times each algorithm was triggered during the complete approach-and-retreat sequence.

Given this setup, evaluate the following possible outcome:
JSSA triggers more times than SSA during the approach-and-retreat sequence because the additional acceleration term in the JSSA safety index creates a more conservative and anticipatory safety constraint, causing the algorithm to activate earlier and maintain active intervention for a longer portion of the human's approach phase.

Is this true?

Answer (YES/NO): YES